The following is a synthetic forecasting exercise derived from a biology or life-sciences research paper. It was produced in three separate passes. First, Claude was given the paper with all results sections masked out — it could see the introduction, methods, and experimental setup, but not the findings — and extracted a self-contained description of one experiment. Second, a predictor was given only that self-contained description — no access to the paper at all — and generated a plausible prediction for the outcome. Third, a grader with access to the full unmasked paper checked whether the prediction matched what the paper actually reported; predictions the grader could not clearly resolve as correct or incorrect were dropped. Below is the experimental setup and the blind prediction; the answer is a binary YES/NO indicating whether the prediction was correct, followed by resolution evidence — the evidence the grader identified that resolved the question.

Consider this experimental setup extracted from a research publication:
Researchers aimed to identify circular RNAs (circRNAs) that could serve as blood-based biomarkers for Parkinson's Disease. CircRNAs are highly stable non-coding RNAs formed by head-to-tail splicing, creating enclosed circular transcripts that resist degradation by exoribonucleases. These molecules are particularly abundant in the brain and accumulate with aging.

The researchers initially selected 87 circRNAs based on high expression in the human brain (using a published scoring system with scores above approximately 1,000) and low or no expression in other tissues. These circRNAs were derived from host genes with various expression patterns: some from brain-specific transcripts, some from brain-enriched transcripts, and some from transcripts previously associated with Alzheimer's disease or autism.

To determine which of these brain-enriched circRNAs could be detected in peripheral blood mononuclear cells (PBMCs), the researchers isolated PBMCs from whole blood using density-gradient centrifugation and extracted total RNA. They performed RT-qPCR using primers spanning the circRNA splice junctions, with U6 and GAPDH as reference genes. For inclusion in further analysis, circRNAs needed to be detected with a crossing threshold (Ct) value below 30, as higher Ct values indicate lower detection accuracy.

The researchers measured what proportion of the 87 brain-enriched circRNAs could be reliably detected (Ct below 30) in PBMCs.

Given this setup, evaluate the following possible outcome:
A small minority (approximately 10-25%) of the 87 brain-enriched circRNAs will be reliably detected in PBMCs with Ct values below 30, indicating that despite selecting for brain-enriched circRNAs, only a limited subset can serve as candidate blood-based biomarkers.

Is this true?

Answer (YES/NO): NO